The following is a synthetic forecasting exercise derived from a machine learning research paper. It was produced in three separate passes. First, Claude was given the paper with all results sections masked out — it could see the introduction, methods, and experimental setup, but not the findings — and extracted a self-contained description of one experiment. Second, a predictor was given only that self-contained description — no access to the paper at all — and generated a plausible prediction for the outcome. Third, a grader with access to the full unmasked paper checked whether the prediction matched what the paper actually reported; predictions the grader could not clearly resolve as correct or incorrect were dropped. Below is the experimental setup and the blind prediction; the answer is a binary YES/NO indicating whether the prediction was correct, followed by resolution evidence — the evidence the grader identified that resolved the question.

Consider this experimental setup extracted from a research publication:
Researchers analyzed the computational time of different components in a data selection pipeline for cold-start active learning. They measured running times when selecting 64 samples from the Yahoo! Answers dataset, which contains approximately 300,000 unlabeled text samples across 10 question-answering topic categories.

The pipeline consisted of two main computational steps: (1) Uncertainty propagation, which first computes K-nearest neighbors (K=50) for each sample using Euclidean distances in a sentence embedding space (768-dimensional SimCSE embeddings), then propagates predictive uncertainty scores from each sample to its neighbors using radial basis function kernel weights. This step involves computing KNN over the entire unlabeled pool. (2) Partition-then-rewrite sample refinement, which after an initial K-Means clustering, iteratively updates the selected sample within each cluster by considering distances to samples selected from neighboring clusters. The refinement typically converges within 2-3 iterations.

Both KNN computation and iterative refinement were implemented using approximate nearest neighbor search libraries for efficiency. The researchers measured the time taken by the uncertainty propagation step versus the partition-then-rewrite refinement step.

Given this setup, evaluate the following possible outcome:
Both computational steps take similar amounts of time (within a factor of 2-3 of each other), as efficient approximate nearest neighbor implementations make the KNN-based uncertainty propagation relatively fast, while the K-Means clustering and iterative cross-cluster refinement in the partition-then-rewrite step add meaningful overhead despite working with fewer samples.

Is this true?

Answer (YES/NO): NO